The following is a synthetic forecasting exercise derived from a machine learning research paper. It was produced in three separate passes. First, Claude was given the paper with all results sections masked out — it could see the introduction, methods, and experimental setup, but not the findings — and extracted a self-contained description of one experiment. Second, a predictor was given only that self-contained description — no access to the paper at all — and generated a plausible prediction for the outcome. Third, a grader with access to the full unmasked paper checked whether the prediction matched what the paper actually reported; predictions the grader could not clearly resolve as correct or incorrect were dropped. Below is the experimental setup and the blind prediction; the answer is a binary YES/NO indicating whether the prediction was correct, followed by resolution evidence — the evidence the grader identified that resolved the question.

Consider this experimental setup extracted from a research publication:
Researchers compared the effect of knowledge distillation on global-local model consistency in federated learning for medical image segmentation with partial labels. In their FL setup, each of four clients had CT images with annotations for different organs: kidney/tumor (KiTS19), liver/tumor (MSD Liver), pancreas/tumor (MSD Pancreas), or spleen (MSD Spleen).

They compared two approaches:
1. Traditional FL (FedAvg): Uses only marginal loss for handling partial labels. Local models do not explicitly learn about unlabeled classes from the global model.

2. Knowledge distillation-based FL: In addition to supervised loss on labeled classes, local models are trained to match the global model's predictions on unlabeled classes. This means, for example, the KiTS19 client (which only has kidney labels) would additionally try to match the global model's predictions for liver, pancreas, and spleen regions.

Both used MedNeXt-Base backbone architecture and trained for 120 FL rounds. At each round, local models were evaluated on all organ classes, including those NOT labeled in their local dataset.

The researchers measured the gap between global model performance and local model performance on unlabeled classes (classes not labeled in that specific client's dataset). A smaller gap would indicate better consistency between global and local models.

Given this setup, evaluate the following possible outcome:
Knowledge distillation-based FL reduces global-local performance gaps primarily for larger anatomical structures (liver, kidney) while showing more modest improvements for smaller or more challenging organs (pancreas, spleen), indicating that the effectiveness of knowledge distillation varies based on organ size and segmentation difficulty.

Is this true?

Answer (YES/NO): NO